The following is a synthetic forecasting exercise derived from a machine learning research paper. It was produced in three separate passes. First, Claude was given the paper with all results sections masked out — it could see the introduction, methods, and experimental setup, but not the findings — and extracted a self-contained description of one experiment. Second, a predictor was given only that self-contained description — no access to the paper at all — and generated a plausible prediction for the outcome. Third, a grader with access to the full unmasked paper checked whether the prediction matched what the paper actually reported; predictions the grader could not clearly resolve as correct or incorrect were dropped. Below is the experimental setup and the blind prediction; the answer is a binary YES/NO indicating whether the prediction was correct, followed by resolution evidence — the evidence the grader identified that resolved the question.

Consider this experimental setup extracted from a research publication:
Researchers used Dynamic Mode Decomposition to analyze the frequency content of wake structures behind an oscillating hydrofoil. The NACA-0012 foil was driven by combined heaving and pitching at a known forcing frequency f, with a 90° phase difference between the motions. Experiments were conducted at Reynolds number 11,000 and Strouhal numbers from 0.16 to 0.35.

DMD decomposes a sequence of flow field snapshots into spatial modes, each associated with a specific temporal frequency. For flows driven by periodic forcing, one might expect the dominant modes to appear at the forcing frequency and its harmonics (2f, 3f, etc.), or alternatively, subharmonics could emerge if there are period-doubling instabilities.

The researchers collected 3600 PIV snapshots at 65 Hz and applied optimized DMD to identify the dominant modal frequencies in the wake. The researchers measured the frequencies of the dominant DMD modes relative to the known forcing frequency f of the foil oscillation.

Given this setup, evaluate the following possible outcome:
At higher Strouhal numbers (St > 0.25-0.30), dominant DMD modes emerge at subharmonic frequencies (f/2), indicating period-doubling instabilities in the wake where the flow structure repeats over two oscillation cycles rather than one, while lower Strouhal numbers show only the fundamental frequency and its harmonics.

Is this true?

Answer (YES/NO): NO